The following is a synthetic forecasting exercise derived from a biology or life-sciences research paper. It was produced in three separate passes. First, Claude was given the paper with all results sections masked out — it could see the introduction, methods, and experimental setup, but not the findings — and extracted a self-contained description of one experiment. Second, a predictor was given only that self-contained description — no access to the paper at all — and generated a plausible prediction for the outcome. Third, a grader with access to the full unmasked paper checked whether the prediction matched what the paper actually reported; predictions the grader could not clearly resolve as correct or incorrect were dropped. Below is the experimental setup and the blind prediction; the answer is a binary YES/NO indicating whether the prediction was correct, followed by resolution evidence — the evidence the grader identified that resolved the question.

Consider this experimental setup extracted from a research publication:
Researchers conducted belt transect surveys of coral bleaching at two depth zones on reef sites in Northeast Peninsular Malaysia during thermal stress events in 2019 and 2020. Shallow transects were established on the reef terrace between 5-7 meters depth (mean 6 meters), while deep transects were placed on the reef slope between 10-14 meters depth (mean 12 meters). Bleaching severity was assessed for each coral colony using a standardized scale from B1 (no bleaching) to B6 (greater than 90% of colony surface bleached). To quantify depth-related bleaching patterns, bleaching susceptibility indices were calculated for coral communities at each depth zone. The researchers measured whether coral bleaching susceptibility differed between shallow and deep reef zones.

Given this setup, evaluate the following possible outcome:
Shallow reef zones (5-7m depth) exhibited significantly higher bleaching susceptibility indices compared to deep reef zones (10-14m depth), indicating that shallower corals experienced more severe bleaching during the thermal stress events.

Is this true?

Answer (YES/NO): NO